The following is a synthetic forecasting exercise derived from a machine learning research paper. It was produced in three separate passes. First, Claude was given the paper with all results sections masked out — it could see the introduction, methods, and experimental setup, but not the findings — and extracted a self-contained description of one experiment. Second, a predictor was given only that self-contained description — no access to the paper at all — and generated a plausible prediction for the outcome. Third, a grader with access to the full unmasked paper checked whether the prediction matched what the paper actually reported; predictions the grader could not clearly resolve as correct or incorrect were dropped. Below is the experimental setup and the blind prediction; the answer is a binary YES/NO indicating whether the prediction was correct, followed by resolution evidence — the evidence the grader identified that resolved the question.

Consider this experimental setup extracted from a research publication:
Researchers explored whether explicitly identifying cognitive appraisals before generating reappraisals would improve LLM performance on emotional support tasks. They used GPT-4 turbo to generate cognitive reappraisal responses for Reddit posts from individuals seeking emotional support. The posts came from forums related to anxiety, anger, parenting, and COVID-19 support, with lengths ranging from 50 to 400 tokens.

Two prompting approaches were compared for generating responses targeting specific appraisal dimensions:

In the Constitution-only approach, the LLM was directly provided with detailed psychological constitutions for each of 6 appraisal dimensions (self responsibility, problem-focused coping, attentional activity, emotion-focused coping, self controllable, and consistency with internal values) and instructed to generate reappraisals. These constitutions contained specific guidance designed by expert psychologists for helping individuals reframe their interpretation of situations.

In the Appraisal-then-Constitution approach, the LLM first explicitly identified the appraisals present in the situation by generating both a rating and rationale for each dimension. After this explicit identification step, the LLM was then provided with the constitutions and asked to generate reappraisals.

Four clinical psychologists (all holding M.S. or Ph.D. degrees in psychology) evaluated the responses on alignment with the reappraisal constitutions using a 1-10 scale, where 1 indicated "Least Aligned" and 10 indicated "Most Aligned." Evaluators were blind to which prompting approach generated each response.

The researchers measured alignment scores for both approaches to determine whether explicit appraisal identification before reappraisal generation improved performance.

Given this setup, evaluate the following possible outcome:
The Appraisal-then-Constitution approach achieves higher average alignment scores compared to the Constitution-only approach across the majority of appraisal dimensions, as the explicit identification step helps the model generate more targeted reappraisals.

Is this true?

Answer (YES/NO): NO